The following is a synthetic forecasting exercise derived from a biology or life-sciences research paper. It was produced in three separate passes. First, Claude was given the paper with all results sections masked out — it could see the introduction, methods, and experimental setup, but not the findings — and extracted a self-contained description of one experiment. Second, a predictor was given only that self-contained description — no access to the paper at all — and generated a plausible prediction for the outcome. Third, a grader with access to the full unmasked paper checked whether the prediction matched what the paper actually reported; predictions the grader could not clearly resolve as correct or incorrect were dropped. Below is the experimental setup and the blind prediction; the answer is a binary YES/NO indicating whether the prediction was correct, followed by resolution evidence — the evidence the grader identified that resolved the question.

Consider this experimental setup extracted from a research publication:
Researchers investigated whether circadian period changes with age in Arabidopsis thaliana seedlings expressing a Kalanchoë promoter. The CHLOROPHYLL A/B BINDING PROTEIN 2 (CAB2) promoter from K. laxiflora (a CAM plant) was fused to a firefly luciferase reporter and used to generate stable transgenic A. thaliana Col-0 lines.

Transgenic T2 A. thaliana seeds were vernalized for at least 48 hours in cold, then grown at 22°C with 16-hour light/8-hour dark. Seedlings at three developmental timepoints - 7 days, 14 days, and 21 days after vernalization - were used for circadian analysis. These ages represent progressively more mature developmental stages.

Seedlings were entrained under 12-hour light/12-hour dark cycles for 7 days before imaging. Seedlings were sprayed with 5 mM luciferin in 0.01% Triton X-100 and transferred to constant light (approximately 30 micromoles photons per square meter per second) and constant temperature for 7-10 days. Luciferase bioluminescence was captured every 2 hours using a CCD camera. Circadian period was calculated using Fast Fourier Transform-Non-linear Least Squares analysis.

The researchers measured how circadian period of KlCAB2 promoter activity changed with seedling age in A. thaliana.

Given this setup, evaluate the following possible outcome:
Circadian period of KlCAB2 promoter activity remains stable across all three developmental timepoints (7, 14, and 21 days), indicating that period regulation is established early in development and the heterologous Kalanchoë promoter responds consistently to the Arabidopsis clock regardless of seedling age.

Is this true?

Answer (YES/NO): NO